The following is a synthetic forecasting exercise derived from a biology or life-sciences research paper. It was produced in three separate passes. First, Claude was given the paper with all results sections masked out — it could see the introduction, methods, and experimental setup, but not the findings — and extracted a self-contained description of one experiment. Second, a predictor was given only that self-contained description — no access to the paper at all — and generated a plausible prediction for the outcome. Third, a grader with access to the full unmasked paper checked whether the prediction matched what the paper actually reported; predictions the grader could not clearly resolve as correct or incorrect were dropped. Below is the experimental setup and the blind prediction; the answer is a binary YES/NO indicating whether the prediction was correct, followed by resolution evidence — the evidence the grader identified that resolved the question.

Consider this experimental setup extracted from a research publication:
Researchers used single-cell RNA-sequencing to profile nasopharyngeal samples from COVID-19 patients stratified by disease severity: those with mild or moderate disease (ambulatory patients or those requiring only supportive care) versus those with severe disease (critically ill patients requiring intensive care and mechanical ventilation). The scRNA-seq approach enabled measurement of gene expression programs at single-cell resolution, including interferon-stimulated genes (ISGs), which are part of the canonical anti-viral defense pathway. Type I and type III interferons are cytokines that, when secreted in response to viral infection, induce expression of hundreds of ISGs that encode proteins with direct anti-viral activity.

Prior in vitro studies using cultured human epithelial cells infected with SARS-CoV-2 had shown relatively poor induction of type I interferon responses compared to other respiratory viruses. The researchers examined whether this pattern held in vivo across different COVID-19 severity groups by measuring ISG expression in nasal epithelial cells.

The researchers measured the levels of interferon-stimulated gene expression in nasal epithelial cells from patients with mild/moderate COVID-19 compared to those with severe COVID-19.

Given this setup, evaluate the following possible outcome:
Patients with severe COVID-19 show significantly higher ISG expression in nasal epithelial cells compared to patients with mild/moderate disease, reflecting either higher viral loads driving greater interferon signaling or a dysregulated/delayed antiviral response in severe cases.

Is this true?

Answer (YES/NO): NO